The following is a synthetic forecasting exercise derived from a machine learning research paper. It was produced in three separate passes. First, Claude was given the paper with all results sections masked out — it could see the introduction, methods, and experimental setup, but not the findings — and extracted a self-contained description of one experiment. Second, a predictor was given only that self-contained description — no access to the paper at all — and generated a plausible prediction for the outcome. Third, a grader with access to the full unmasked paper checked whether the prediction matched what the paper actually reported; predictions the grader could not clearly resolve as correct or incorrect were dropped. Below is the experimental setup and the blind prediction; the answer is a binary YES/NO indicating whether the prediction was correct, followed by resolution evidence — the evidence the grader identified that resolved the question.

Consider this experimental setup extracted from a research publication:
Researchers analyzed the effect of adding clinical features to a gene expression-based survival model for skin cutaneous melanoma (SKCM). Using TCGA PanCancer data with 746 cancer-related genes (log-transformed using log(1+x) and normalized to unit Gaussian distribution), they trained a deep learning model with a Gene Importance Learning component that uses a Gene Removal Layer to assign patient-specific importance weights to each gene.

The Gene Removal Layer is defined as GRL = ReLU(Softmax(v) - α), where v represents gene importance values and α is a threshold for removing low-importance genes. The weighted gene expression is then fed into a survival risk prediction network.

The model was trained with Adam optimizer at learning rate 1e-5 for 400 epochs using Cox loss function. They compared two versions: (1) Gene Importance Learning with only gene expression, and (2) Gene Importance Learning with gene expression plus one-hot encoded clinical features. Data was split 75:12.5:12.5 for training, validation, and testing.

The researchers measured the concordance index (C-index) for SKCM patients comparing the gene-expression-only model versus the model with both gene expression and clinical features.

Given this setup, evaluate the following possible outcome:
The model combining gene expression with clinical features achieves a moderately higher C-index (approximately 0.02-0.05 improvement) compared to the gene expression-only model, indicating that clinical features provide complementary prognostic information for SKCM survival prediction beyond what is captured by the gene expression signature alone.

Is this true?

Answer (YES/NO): NO